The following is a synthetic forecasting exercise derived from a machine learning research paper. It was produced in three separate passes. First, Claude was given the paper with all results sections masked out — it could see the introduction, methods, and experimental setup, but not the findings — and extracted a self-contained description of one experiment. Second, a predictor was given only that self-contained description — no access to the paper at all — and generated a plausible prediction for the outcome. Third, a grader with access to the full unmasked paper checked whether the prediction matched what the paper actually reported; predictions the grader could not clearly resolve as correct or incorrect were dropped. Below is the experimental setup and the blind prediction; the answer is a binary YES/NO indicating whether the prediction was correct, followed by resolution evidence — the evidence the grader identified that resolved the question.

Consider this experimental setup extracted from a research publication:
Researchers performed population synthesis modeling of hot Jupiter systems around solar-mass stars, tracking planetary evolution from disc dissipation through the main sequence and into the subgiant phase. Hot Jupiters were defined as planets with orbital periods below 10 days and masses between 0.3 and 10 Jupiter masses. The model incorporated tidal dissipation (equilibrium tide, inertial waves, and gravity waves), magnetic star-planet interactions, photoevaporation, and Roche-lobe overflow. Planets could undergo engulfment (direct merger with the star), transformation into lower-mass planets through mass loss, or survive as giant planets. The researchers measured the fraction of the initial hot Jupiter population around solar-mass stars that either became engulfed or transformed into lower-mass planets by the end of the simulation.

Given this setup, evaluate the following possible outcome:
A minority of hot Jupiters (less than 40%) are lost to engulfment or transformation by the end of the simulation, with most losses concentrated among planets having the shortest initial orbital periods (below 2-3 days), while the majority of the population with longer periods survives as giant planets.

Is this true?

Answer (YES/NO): NO